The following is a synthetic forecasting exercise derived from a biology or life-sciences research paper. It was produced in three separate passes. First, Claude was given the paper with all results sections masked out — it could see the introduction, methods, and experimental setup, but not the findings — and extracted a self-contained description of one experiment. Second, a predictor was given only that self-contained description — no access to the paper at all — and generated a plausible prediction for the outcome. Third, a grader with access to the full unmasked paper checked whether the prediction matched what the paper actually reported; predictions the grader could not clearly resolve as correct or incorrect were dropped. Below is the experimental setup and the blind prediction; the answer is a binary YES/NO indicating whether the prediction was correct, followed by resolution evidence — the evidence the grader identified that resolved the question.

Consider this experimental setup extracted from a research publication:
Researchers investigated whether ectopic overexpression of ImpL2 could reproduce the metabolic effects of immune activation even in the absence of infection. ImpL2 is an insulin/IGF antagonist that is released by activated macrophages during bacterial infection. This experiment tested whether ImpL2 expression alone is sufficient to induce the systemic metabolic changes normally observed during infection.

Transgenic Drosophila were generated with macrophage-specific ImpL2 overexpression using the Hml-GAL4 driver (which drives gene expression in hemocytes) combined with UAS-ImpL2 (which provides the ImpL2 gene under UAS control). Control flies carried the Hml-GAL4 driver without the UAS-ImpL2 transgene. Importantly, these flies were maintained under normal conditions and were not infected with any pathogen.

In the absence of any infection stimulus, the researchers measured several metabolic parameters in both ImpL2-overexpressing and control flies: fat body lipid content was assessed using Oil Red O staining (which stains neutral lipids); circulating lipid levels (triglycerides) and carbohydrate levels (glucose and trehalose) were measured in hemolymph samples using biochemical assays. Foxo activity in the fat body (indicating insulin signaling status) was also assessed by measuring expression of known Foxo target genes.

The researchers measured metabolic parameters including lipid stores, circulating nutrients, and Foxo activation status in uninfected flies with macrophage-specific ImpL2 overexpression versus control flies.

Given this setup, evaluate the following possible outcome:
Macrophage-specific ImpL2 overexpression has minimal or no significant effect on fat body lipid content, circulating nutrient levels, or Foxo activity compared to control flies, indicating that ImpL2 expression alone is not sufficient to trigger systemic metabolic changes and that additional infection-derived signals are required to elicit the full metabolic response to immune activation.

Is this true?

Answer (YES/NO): NO